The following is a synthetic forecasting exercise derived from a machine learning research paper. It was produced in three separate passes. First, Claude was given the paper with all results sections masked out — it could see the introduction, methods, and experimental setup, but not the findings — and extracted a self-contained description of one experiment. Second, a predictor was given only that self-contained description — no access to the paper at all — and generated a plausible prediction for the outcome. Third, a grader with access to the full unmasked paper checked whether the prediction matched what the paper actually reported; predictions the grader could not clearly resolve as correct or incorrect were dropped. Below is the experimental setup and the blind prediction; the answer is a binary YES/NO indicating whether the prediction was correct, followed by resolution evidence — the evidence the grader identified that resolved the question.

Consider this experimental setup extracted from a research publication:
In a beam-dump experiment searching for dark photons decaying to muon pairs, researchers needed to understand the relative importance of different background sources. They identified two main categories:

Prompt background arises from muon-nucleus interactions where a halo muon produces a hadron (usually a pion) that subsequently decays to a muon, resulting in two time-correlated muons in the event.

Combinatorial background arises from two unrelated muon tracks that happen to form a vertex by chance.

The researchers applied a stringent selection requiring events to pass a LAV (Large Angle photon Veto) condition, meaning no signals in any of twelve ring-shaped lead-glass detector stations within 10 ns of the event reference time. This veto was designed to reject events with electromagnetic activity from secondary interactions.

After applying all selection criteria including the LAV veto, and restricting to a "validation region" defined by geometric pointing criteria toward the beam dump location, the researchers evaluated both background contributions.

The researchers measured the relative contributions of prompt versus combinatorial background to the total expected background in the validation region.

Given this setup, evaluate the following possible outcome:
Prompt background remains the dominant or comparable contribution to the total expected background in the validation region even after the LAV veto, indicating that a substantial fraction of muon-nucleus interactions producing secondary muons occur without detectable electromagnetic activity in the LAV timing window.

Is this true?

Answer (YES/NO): NO